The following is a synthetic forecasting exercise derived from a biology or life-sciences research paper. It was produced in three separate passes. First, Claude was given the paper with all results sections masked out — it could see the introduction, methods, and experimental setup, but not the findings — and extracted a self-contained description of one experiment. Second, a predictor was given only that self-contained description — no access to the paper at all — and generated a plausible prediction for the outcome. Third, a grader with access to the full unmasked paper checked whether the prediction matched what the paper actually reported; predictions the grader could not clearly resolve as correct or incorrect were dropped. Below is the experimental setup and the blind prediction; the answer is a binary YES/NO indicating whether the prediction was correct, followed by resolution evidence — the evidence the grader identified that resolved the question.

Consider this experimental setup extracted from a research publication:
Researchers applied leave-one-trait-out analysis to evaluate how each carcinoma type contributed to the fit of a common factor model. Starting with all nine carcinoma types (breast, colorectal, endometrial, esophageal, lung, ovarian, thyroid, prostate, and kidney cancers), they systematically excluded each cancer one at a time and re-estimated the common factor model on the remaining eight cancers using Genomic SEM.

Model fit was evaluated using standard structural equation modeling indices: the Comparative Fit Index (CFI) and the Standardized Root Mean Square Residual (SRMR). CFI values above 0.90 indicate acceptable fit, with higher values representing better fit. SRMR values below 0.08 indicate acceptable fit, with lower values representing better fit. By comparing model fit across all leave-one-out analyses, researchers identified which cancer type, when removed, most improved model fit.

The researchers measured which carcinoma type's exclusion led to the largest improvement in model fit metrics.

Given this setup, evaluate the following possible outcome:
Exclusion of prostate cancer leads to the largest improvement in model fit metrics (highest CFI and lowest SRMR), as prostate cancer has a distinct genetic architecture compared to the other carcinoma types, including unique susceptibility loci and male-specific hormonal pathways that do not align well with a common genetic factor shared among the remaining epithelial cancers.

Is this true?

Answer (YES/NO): YES